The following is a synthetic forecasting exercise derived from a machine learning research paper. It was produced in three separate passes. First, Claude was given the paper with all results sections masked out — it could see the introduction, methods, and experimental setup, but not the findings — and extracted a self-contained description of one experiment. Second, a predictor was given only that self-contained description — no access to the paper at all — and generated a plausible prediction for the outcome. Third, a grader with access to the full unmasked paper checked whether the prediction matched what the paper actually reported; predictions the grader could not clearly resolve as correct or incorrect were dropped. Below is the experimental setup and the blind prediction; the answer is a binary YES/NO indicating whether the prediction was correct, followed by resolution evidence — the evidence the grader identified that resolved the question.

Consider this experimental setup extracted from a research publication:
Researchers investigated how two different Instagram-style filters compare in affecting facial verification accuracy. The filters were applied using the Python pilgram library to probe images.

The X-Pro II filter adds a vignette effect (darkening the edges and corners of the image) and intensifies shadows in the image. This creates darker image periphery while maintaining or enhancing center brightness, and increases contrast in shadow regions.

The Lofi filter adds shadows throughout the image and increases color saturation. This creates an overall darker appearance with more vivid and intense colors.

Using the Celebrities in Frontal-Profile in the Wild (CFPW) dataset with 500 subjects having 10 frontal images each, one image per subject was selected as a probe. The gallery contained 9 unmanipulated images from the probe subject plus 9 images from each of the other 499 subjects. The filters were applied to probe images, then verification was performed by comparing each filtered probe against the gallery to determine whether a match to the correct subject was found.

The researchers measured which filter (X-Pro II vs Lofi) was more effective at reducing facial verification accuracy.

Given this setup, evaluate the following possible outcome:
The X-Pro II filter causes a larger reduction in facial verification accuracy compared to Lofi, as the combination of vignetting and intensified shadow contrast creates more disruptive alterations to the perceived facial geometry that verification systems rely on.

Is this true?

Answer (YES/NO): YES